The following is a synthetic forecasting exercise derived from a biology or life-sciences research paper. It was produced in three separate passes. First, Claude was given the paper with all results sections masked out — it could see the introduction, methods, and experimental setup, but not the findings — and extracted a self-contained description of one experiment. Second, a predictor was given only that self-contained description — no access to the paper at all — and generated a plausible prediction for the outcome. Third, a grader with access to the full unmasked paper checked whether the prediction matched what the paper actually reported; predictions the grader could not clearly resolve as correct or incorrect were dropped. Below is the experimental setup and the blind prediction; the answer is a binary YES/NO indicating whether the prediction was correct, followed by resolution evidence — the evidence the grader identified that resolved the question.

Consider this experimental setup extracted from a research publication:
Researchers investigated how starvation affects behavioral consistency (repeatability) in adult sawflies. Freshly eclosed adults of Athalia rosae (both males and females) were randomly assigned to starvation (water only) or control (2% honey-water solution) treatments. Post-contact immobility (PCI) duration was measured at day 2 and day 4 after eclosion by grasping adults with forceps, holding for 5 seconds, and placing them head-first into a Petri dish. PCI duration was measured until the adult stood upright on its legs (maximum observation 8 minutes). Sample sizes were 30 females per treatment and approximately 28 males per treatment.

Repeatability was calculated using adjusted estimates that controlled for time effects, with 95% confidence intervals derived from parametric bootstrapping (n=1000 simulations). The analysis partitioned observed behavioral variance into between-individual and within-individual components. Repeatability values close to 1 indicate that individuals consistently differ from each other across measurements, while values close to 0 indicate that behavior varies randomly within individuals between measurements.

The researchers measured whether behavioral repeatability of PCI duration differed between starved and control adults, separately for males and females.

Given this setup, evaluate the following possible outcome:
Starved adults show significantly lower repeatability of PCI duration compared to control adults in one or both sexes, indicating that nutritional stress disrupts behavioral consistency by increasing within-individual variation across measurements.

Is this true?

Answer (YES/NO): NO